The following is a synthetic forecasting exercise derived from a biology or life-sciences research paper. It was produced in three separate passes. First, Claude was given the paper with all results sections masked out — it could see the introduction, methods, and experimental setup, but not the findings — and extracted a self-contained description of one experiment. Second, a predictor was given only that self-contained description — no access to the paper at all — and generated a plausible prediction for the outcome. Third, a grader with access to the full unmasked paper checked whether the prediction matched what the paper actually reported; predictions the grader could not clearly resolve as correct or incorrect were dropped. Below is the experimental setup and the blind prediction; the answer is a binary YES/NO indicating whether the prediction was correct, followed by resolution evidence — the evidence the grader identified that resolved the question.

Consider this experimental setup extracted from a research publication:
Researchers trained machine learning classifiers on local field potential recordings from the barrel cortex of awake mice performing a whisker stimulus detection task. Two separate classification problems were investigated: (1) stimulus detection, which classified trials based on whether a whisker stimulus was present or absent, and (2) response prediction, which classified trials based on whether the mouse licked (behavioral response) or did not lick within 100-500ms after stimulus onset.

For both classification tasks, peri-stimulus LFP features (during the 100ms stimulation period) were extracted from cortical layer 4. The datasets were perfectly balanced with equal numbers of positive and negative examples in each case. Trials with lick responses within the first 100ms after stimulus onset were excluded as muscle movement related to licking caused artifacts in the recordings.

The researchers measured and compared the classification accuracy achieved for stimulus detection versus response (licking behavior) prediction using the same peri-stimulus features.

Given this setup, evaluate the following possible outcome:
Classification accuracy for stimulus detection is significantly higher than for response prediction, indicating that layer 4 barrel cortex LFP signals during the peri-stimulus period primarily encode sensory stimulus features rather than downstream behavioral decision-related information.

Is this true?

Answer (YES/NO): YES